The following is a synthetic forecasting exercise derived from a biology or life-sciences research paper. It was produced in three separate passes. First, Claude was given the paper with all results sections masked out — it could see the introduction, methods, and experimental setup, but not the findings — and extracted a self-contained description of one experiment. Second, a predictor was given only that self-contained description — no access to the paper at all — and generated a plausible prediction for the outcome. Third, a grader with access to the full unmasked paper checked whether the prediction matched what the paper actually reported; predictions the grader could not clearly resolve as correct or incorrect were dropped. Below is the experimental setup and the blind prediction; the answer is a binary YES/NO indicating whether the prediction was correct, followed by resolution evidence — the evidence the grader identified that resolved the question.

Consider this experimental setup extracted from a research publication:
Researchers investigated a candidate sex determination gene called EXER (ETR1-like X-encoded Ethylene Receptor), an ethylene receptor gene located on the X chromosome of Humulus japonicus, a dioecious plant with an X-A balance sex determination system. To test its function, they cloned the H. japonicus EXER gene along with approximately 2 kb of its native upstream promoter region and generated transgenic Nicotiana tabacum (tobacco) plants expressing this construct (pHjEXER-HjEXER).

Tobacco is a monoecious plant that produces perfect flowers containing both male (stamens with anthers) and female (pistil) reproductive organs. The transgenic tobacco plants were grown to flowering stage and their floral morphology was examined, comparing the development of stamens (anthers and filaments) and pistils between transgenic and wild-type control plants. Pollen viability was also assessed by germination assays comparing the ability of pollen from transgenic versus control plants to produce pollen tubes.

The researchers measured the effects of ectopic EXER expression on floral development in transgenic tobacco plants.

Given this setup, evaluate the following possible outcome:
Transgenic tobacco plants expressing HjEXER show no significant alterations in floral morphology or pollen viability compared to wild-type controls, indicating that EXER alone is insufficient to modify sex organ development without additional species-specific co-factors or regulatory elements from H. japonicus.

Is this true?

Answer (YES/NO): NO